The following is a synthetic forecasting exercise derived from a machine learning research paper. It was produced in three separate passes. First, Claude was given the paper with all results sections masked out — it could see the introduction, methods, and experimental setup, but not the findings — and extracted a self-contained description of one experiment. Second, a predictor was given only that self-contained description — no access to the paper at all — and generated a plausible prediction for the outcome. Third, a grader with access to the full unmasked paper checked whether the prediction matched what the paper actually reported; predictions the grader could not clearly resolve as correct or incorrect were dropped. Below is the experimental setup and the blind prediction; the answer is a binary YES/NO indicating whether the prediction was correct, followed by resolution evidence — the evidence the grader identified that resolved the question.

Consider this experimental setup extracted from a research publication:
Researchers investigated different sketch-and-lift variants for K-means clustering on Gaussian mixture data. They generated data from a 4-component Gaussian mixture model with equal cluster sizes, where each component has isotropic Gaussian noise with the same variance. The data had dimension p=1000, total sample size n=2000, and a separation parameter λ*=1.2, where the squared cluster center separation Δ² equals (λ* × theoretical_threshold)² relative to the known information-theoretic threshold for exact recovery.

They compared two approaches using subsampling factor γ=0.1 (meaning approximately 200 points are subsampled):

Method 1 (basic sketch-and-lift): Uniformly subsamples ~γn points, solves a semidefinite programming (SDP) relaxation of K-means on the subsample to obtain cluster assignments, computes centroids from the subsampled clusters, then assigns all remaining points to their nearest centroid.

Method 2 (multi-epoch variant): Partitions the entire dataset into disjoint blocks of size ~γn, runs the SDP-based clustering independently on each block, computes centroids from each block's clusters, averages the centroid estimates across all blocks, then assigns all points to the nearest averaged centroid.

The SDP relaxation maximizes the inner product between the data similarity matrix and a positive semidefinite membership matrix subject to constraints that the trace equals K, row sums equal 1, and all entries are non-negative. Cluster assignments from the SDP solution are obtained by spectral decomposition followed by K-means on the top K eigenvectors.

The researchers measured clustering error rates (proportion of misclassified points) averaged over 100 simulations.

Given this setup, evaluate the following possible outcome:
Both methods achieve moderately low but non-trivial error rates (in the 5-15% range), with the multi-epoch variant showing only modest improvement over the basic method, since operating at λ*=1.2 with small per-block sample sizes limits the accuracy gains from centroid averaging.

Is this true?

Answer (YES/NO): NO